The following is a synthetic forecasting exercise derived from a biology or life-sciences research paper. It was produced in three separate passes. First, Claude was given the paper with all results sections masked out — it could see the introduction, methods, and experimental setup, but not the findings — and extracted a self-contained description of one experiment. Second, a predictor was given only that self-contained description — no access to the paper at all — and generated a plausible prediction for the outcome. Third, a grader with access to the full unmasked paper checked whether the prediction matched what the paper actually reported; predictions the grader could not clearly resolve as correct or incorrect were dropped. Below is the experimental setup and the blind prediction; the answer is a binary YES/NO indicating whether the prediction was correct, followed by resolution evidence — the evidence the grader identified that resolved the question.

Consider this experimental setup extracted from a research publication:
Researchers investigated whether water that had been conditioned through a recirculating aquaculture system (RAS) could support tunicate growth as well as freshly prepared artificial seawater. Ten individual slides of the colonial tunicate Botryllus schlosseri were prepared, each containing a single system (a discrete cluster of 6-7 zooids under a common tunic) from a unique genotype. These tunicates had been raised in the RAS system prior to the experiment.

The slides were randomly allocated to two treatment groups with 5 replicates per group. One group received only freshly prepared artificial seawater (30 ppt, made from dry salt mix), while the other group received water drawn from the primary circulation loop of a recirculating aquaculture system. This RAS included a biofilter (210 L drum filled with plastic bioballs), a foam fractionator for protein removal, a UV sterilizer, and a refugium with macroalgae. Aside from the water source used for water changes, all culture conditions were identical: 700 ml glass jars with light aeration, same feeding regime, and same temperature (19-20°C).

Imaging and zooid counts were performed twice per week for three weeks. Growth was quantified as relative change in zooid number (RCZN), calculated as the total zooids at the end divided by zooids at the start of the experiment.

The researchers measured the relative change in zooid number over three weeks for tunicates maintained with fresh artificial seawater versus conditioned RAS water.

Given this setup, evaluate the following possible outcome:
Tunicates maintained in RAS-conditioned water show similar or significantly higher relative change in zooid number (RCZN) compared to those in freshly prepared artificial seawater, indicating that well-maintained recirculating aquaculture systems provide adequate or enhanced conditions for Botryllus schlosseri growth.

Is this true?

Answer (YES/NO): YES